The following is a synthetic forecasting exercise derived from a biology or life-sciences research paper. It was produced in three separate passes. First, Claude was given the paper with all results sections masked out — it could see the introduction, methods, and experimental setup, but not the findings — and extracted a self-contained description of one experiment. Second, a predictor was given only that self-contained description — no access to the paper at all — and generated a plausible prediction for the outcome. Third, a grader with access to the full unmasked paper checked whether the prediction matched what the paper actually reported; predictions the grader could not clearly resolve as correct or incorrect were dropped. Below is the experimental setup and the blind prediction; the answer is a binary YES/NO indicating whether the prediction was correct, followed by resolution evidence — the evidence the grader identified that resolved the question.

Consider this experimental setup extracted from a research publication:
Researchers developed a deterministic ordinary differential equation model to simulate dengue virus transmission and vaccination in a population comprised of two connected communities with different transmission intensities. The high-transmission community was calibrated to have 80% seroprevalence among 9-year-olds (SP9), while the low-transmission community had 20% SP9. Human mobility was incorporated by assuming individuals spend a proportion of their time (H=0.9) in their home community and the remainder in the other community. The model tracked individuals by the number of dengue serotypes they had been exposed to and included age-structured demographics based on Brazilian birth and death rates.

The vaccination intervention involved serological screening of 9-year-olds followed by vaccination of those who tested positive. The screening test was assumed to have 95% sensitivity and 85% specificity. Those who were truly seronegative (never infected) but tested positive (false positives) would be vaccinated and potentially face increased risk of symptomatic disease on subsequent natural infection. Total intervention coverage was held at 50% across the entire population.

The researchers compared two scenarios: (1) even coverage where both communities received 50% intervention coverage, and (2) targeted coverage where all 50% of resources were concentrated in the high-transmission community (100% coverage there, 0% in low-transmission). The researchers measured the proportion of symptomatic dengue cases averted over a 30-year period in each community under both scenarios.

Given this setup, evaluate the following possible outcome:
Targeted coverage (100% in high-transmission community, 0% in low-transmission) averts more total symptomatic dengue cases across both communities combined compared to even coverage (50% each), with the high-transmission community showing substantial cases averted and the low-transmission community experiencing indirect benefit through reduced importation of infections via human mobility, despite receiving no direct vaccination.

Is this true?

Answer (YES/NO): YES